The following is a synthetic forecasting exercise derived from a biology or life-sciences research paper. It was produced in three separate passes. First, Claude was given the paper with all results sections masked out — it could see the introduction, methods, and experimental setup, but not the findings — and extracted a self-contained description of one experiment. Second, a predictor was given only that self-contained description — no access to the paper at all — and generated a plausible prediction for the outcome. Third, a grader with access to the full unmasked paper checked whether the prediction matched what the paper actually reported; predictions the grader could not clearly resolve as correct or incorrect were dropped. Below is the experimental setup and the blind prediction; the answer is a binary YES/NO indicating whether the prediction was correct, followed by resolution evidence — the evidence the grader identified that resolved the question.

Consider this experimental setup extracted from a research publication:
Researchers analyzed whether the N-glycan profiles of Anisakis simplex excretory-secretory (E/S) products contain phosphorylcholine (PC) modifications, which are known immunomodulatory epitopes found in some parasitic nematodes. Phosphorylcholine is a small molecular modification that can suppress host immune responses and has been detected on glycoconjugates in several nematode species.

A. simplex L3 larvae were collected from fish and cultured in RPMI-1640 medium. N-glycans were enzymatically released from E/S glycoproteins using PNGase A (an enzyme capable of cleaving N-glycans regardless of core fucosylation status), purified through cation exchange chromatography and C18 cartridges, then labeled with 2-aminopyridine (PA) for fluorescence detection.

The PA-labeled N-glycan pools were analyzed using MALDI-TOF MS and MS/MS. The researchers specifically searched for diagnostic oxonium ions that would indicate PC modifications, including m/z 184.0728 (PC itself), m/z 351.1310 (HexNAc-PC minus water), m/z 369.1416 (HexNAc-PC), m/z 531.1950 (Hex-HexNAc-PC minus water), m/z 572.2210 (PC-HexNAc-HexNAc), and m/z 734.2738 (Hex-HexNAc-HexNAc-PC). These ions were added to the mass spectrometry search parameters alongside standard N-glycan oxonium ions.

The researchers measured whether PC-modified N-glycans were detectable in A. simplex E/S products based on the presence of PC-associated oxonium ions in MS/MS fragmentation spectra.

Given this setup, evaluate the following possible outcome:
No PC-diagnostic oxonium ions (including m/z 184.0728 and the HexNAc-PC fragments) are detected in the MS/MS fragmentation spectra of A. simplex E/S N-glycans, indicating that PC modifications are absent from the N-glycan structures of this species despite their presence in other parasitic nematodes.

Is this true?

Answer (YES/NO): NO